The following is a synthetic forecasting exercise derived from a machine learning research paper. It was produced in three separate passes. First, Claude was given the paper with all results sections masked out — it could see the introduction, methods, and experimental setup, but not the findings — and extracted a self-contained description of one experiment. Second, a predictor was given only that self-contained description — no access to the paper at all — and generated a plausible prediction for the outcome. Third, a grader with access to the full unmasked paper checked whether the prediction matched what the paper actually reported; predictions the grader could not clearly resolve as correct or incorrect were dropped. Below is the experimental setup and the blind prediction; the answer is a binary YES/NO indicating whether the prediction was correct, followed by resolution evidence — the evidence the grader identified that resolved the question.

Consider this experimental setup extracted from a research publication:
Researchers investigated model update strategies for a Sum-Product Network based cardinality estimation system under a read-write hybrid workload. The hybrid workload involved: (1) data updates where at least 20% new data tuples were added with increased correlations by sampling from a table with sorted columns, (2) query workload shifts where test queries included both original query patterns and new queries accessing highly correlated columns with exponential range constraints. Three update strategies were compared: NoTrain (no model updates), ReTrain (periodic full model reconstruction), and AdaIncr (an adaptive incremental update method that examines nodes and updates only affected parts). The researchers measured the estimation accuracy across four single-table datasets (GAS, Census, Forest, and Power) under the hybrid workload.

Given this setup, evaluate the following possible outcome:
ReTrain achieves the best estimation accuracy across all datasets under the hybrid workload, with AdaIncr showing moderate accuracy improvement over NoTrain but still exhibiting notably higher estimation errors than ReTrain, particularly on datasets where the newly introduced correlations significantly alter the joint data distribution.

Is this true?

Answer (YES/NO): NO